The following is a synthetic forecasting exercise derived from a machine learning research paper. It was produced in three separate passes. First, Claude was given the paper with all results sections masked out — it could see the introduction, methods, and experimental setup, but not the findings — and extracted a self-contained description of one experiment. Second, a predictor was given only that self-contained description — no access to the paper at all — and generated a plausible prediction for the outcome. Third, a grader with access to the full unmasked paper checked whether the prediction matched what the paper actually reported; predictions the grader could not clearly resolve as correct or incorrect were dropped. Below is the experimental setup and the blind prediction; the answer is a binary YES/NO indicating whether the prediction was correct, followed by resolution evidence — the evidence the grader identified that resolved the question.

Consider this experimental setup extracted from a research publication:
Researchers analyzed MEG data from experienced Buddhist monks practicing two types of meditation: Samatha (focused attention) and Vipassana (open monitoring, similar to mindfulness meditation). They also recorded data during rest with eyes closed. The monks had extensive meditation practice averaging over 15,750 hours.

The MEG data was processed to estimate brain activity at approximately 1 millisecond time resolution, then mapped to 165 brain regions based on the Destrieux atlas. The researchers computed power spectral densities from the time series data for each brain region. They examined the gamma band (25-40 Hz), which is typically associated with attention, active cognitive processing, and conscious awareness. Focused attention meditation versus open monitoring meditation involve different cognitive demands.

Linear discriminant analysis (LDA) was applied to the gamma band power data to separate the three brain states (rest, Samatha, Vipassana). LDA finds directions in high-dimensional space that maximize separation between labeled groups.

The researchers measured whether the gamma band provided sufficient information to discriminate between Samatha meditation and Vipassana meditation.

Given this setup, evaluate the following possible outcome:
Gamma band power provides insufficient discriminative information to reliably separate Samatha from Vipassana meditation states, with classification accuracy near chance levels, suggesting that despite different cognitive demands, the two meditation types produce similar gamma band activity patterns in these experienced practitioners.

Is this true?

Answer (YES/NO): NO